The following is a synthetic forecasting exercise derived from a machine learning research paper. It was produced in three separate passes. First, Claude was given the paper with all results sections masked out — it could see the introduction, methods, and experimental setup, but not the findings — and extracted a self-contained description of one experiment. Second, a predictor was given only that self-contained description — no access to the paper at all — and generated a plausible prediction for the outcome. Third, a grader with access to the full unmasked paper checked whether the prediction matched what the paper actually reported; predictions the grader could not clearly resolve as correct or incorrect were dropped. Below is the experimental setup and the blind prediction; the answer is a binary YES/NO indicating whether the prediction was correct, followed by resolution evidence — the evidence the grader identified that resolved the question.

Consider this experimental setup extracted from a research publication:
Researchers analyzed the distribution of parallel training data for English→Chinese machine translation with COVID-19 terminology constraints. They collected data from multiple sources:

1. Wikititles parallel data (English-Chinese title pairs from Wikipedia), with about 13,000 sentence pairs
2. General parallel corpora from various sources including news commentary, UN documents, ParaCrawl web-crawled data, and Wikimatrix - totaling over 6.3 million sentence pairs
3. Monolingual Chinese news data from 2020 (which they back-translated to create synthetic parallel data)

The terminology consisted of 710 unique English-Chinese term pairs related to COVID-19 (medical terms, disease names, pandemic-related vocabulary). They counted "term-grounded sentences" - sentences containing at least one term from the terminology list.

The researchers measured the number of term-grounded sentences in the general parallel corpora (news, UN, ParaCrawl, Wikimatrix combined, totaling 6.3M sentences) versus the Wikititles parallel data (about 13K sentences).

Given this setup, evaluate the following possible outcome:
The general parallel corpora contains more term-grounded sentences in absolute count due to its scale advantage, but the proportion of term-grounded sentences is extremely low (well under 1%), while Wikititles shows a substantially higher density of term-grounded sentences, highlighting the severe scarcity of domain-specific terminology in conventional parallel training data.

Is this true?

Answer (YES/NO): NO